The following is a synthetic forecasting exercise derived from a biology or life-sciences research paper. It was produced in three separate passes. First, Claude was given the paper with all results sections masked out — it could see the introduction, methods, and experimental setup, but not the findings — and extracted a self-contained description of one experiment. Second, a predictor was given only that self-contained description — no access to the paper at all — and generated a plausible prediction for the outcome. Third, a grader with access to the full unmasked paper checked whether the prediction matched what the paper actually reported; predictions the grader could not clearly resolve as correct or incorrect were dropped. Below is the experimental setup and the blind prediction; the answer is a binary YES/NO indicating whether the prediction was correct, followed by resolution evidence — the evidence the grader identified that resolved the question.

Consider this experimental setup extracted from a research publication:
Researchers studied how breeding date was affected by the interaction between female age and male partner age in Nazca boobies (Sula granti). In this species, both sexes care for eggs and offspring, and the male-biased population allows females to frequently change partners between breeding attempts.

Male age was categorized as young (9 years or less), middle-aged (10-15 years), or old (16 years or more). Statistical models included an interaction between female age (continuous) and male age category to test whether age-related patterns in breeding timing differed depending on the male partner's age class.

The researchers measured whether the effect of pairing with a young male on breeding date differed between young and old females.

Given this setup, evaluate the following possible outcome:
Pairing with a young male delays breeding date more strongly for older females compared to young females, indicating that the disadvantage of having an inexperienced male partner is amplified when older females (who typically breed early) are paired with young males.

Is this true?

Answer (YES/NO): YES